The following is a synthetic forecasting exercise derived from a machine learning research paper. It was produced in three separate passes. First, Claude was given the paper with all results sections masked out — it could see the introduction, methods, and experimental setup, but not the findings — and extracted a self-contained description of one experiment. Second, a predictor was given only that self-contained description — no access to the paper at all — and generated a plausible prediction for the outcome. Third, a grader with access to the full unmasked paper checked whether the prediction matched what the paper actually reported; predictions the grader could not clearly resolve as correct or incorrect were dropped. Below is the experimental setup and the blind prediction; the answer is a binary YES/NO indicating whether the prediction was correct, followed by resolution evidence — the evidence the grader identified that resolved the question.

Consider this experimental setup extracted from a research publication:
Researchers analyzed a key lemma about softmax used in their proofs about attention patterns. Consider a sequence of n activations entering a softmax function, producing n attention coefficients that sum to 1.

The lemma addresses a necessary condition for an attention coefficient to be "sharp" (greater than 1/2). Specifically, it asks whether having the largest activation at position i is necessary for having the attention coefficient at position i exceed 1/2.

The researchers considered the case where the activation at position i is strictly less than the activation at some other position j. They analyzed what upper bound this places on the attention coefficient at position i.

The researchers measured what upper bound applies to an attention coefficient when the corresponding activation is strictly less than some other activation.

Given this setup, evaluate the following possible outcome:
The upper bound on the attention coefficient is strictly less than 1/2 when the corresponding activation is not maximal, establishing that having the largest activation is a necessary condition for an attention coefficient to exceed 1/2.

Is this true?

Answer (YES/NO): NO